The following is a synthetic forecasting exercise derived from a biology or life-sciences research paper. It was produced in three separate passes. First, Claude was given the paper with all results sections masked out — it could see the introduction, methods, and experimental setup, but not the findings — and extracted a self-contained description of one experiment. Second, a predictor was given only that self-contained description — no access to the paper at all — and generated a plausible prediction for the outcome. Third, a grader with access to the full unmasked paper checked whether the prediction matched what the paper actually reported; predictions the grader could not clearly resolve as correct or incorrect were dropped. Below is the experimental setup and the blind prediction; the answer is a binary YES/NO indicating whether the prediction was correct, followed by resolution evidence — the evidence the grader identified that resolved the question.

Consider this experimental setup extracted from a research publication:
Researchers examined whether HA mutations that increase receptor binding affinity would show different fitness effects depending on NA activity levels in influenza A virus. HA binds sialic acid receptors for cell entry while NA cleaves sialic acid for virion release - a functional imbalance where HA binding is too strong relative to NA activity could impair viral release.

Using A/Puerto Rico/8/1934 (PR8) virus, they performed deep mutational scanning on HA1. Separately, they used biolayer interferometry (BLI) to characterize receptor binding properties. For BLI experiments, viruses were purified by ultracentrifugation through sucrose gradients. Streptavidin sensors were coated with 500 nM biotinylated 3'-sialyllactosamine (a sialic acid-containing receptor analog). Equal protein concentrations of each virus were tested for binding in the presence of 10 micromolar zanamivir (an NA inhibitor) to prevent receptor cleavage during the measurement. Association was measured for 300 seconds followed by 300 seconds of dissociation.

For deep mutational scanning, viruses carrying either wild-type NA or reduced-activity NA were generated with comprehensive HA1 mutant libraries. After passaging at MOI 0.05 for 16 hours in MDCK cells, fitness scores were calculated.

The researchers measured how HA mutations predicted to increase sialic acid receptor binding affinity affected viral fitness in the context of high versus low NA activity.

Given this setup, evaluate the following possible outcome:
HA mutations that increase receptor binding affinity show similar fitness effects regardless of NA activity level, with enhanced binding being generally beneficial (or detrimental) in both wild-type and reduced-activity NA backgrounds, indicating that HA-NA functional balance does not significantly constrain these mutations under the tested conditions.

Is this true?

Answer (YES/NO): NO